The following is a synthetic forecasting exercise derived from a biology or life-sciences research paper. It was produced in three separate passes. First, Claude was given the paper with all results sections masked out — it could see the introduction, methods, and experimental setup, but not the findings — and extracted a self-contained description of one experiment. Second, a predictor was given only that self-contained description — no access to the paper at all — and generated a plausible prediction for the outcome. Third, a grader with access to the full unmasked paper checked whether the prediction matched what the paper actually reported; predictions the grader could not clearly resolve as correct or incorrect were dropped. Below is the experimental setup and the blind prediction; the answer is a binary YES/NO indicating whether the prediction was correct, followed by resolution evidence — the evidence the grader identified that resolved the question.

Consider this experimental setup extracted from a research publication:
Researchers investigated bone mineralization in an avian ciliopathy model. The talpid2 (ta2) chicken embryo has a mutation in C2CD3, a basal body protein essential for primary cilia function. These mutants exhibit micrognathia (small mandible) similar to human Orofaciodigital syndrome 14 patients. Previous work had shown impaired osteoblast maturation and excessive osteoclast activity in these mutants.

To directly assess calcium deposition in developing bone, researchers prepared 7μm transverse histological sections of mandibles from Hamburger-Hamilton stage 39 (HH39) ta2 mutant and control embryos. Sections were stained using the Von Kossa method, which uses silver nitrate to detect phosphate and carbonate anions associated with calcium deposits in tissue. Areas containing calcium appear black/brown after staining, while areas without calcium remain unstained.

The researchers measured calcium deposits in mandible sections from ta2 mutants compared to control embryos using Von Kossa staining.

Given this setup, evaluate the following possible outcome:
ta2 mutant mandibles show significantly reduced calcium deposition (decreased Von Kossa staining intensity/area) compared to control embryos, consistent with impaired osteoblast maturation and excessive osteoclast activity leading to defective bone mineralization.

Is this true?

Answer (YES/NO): YES